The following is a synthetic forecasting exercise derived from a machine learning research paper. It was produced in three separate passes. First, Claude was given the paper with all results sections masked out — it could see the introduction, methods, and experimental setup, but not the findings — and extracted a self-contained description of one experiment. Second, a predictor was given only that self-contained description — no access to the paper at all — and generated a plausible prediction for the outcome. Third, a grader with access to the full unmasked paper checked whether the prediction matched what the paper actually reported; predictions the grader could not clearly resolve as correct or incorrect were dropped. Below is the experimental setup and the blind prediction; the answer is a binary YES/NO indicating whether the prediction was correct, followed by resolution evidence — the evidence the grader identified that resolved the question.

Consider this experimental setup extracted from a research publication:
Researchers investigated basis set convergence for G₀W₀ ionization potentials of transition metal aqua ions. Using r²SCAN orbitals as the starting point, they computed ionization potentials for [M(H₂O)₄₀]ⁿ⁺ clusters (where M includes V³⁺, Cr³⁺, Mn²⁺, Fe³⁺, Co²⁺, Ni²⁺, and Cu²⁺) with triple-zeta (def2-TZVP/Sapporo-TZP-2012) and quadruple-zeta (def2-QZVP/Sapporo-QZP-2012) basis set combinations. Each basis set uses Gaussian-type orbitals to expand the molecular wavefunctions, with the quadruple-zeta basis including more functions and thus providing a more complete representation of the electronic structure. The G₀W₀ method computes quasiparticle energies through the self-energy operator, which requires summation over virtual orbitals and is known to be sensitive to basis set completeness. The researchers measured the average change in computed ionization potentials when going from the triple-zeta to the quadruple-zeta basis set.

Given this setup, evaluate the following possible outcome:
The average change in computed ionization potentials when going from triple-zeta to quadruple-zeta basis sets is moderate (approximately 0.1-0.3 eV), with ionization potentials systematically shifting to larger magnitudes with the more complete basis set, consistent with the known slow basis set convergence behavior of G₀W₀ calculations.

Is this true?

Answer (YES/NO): YES